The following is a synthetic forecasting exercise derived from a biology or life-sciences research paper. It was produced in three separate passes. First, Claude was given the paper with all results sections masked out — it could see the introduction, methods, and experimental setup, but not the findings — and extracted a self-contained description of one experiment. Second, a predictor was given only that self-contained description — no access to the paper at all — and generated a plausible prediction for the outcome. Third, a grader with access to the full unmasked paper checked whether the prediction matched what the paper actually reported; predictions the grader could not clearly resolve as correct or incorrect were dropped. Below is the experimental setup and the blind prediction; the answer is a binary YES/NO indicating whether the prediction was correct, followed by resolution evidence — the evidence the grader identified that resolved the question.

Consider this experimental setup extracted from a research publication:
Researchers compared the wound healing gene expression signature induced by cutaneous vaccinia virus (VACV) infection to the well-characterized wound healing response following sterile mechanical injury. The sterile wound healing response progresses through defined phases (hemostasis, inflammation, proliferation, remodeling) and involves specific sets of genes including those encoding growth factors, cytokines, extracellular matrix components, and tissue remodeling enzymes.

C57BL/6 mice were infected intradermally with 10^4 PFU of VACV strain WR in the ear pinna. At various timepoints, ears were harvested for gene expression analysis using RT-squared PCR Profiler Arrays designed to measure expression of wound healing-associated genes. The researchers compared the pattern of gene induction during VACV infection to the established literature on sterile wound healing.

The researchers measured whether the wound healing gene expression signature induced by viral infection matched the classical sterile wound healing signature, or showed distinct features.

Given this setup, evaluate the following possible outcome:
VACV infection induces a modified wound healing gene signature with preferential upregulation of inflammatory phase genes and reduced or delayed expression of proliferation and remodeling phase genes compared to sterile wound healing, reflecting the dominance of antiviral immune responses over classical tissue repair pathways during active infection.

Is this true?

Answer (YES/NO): NO